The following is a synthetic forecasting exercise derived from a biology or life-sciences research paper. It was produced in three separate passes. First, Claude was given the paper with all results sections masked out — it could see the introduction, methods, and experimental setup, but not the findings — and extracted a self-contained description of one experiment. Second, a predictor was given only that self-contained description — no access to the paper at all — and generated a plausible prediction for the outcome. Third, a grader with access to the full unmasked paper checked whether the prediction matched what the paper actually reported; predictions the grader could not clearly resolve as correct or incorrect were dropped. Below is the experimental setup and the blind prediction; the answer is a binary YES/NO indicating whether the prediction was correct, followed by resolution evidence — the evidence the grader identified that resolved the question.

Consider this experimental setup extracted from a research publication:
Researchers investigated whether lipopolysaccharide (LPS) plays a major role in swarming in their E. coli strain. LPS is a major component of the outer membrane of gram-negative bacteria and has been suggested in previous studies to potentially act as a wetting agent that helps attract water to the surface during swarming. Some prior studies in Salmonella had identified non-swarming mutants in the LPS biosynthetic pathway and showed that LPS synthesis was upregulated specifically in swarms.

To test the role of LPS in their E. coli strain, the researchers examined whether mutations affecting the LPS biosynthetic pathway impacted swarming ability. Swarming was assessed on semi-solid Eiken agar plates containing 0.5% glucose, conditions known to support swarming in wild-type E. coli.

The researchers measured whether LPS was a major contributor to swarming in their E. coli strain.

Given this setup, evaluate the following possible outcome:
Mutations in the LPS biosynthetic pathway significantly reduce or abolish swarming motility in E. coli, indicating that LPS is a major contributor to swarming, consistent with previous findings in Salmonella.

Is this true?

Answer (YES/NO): NO